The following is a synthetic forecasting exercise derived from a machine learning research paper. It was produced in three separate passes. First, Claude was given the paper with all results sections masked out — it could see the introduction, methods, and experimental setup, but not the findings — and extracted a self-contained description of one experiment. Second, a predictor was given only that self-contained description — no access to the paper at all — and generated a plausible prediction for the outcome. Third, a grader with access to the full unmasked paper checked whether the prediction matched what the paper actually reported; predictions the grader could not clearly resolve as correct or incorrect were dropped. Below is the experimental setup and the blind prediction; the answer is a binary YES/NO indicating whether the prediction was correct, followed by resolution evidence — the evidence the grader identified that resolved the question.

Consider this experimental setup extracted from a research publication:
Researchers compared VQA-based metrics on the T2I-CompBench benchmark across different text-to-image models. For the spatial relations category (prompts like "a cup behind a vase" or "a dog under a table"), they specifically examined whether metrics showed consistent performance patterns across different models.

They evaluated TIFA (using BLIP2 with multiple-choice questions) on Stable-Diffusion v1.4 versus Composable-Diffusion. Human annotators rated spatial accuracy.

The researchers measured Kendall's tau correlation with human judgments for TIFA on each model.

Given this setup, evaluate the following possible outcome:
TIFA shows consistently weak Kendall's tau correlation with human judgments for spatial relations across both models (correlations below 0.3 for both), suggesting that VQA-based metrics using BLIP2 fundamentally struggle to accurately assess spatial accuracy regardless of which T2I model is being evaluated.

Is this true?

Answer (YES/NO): NO